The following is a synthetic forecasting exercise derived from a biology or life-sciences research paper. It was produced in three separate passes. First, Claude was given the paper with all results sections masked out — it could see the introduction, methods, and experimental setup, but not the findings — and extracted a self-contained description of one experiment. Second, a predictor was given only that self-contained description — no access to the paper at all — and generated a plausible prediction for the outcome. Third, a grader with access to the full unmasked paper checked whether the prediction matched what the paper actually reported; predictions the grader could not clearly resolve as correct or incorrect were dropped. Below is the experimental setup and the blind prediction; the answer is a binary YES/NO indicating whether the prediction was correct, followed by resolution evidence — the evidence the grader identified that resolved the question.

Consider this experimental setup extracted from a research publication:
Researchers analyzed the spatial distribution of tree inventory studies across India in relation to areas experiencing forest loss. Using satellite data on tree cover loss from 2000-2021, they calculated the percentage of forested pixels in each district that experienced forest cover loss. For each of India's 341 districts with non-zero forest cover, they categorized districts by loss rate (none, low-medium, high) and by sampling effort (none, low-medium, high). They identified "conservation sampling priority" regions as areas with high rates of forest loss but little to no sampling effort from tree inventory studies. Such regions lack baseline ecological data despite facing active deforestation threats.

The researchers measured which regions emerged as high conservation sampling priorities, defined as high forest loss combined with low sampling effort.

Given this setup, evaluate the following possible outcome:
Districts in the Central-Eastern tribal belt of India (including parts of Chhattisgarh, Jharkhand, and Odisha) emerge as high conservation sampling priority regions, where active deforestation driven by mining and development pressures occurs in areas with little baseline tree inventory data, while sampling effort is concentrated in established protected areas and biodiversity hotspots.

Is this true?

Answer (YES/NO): NO